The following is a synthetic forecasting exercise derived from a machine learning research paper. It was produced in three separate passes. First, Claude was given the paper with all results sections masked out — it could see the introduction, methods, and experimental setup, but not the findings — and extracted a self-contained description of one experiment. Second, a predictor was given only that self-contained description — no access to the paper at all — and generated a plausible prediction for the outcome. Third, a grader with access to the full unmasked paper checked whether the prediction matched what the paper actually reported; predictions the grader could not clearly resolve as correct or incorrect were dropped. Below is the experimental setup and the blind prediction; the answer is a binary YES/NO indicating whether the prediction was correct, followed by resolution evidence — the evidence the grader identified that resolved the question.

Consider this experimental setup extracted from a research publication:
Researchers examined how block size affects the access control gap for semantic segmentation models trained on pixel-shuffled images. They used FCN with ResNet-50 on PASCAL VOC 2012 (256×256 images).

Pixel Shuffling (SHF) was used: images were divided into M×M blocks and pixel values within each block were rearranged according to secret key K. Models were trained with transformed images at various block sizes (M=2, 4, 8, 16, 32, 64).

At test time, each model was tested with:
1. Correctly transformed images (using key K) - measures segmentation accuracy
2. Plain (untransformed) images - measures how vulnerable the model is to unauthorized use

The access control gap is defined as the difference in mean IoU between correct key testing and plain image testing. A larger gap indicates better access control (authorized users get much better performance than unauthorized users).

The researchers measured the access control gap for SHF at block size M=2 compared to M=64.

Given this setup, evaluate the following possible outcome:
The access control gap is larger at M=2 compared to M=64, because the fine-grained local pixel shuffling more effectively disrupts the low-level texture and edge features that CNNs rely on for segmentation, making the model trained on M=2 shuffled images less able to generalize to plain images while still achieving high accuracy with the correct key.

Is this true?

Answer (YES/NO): YES